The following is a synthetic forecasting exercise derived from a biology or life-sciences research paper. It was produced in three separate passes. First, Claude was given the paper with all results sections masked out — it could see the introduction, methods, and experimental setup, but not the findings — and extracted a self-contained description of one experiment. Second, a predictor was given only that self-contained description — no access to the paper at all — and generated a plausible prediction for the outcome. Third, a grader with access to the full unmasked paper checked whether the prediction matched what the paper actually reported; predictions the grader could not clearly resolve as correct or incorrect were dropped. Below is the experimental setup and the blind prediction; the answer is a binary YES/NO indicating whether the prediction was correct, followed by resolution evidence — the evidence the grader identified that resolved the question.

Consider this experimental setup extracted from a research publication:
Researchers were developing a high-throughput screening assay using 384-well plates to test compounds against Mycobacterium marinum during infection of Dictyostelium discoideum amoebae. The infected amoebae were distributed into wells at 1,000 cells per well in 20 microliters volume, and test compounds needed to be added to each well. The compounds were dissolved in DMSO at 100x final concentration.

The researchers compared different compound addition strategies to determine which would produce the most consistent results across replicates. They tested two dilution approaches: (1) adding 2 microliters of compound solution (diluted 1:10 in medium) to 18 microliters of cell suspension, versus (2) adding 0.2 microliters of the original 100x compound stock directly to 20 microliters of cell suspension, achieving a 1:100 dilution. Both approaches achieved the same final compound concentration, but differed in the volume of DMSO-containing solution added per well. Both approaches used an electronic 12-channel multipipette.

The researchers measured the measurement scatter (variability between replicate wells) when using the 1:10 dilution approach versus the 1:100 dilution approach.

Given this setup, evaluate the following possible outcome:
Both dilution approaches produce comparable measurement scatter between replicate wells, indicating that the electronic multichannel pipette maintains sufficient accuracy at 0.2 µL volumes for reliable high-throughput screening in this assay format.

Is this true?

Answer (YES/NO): YES